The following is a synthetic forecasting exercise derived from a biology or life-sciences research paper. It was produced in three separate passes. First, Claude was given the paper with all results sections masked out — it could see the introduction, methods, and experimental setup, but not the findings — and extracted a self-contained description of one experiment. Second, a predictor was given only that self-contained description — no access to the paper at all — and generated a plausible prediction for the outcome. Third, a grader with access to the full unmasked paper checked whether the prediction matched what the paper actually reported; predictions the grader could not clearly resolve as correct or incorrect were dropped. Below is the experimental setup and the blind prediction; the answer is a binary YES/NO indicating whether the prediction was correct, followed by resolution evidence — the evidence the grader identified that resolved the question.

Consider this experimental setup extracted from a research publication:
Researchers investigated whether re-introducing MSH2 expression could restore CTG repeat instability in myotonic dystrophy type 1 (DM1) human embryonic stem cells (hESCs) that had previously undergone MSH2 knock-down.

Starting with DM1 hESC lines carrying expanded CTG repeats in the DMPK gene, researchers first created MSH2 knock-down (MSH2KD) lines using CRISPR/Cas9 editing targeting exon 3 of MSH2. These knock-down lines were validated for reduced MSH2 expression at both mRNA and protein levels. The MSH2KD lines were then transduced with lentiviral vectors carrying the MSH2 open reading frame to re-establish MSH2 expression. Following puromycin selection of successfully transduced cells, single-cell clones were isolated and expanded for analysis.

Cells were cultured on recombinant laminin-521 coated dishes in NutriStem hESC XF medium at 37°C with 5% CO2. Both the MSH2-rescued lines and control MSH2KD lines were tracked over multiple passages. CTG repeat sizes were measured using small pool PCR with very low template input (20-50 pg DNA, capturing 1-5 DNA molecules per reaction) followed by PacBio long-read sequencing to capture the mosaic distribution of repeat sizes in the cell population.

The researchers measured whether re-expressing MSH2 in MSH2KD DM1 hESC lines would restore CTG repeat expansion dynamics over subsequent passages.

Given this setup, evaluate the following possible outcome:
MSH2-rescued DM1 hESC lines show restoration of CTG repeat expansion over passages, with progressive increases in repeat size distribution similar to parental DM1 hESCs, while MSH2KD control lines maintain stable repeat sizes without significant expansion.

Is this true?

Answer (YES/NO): NO